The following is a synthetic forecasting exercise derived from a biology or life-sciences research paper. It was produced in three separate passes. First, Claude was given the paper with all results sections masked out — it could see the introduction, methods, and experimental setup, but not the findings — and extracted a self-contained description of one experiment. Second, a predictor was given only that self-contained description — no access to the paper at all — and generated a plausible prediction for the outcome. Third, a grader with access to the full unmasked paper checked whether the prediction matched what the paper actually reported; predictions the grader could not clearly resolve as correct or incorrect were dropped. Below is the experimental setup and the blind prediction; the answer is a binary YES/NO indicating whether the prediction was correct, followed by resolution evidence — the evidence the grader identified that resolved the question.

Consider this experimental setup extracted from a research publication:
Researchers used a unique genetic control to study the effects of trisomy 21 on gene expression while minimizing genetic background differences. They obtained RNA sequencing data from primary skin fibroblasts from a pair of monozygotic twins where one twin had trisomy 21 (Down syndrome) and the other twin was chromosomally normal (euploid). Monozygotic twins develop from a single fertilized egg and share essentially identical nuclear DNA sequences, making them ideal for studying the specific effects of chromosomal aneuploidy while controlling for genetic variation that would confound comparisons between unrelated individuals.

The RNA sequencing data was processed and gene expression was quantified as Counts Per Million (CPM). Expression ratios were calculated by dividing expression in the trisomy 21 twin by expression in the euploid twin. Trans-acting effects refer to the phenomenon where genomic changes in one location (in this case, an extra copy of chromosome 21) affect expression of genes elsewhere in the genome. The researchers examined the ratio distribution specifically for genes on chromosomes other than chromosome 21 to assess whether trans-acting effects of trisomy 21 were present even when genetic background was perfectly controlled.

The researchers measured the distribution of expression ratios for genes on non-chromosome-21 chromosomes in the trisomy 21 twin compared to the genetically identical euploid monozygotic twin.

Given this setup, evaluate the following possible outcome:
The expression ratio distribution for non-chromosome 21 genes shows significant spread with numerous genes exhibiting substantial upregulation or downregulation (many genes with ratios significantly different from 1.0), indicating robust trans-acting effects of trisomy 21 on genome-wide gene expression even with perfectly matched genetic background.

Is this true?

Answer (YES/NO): NO